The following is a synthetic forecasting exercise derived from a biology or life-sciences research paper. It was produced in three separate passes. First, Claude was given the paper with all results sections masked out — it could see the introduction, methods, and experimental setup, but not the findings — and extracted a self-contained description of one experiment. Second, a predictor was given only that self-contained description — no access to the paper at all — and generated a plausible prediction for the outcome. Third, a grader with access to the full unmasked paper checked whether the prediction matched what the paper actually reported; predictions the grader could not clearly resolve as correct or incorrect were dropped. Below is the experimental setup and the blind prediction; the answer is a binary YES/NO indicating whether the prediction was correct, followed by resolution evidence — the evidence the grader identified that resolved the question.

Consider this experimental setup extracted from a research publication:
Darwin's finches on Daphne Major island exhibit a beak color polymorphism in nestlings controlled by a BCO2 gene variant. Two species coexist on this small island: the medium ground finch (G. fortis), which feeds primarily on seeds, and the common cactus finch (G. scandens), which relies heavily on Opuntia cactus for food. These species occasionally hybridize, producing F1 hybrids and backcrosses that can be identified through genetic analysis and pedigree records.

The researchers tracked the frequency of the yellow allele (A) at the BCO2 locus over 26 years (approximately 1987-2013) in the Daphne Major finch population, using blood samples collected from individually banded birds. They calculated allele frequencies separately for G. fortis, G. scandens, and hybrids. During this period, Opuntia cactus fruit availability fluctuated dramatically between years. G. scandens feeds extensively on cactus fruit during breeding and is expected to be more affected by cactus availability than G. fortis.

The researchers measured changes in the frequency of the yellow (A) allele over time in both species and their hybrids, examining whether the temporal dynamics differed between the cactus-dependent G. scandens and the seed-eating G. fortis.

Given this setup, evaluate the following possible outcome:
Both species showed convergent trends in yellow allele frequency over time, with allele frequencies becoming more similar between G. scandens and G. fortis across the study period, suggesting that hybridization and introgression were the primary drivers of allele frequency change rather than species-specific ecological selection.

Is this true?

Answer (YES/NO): YES